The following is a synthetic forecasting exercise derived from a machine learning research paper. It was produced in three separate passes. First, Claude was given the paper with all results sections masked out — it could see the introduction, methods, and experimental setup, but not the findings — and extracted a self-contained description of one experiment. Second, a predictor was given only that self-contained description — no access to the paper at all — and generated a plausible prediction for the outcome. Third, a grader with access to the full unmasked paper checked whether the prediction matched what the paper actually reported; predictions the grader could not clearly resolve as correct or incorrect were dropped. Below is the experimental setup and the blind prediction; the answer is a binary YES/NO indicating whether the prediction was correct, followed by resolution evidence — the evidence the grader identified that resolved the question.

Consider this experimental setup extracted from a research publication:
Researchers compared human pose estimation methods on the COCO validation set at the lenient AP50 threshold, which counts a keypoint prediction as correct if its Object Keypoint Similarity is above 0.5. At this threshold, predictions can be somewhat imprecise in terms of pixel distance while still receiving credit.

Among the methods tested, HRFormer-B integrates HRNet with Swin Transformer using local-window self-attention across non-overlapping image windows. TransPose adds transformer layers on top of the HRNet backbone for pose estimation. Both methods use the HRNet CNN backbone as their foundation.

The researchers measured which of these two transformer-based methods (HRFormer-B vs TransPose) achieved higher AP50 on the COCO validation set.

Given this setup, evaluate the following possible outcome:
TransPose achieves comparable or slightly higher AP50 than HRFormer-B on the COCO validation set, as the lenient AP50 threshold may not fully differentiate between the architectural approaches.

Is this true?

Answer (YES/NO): NO